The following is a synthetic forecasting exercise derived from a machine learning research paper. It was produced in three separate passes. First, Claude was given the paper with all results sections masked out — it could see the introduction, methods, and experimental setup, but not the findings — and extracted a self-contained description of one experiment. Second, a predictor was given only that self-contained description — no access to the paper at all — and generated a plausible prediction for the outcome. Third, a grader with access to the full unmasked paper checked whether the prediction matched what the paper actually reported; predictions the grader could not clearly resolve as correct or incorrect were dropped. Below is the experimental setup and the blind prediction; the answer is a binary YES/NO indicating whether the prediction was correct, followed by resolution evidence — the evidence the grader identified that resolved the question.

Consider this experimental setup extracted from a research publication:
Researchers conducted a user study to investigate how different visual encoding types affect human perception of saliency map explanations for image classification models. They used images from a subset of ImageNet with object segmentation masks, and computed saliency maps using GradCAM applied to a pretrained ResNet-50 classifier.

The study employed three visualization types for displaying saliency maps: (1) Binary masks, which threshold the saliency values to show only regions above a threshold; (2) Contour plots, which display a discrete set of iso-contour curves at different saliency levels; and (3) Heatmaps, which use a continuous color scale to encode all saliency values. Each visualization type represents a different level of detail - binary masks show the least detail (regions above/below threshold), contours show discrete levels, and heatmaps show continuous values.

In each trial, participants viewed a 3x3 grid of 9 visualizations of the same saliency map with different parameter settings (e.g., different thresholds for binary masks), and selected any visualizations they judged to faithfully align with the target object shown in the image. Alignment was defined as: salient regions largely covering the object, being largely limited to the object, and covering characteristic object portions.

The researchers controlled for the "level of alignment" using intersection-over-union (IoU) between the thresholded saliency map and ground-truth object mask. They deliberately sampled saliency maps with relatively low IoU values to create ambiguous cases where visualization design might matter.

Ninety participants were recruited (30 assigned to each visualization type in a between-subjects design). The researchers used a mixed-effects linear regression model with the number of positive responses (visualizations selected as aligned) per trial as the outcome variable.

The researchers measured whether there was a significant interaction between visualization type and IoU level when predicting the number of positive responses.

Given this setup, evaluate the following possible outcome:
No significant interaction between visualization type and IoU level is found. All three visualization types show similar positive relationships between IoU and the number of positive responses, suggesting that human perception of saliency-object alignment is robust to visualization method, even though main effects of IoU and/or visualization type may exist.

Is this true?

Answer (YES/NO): NO